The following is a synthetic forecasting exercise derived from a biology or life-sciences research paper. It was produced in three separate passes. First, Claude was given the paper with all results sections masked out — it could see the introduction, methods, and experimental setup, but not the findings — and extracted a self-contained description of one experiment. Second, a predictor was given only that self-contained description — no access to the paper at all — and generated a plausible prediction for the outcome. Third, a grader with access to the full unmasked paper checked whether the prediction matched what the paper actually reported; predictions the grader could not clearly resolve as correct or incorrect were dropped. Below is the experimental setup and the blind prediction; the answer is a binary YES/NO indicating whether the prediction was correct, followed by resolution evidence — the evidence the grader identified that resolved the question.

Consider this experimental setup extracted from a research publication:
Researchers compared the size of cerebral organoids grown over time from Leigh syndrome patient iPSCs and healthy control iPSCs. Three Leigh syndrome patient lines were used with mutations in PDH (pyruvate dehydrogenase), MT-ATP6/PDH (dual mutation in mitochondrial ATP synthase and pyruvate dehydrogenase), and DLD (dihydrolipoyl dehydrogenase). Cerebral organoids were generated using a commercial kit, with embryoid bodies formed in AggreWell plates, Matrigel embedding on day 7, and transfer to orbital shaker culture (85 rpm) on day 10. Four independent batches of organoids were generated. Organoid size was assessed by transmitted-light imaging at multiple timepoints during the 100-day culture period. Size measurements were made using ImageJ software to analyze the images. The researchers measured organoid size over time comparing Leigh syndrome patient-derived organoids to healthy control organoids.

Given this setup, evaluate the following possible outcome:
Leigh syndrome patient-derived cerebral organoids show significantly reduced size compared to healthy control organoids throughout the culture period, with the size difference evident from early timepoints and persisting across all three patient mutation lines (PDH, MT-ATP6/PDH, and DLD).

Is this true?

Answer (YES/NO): NO